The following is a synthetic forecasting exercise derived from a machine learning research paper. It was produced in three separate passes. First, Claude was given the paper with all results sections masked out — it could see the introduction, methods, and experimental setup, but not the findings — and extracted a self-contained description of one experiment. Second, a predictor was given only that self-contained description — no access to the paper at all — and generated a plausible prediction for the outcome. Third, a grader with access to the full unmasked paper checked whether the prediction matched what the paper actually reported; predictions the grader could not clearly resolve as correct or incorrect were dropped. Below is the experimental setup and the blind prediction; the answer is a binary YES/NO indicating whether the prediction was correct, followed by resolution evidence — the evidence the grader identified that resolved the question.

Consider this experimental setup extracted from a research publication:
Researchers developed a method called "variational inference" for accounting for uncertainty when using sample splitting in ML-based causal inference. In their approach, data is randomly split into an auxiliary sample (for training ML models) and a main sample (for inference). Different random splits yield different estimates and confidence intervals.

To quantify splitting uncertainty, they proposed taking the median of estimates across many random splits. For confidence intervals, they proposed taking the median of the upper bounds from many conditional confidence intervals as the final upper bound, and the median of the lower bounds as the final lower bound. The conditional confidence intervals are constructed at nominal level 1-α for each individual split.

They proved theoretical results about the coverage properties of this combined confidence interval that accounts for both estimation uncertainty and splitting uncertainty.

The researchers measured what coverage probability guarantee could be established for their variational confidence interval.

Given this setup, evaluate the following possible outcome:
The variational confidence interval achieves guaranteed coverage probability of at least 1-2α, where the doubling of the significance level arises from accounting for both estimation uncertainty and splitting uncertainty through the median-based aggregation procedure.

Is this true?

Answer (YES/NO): YES